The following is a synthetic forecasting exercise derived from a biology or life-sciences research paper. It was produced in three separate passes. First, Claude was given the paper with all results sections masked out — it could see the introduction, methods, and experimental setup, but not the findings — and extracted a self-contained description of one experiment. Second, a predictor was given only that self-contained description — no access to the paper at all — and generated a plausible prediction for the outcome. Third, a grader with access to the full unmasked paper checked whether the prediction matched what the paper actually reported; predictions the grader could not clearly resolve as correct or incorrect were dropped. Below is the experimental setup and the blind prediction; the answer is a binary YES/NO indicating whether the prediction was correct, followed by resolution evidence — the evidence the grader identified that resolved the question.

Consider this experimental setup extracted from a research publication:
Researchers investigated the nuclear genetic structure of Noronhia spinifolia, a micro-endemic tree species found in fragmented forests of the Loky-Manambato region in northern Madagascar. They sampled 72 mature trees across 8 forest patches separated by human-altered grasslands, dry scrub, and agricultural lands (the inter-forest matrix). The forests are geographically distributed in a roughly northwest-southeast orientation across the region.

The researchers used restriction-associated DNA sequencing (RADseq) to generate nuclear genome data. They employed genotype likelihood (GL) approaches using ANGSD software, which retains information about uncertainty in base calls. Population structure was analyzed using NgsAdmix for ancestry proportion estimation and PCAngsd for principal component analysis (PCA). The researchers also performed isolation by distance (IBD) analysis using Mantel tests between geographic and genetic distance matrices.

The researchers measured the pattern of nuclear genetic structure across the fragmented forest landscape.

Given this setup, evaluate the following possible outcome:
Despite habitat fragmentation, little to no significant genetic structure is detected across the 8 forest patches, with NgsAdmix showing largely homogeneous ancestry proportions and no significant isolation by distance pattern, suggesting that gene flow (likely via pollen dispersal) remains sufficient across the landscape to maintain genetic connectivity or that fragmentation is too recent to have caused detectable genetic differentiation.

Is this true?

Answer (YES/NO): NO